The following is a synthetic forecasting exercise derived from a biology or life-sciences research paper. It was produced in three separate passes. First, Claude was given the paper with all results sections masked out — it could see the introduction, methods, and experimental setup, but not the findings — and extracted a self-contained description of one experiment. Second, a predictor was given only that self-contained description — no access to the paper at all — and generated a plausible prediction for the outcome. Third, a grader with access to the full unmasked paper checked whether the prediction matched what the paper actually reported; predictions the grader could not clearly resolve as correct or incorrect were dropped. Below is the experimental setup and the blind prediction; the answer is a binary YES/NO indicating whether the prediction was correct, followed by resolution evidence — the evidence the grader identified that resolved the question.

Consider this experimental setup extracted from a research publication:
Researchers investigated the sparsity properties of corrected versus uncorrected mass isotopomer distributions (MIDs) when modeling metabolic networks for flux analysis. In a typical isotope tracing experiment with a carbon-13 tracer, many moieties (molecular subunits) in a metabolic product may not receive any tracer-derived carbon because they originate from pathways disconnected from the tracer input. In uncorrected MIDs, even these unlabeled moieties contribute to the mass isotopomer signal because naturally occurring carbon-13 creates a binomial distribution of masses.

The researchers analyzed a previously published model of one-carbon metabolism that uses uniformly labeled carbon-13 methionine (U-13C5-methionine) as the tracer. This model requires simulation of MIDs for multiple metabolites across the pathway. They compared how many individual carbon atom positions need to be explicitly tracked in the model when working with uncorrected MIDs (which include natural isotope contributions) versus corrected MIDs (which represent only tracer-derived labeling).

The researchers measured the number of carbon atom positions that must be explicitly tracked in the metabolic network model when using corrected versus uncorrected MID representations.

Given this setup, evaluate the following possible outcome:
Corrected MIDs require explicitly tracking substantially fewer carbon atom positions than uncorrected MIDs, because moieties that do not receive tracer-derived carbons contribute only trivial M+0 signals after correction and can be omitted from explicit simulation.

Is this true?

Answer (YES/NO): YES